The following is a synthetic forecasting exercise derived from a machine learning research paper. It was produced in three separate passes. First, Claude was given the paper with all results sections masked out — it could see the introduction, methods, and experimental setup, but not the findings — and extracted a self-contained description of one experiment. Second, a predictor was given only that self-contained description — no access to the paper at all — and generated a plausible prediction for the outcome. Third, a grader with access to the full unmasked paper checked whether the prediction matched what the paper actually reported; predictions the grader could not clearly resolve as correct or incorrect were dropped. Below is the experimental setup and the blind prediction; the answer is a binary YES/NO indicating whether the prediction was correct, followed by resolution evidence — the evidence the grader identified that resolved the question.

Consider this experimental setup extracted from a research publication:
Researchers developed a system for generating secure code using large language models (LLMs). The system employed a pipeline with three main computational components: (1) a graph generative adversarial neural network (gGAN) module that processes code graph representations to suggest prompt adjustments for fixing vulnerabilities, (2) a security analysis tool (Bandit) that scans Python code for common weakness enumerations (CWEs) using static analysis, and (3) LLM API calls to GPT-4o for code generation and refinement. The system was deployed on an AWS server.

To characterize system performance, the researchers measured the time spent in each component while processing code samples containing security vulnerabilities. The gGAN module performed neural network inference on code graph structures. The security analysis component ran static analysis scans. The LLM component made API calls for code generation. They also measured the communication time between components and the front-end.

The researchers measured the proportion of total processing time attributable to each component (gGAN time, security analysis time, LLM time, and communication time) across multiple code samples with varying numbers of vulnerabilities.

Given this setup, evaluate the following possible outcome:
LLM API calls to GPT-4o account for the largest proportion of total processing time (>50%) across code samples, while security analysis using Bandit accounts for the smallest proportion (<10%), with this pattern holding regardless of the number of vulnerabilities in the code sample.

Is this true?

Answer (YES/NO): NO